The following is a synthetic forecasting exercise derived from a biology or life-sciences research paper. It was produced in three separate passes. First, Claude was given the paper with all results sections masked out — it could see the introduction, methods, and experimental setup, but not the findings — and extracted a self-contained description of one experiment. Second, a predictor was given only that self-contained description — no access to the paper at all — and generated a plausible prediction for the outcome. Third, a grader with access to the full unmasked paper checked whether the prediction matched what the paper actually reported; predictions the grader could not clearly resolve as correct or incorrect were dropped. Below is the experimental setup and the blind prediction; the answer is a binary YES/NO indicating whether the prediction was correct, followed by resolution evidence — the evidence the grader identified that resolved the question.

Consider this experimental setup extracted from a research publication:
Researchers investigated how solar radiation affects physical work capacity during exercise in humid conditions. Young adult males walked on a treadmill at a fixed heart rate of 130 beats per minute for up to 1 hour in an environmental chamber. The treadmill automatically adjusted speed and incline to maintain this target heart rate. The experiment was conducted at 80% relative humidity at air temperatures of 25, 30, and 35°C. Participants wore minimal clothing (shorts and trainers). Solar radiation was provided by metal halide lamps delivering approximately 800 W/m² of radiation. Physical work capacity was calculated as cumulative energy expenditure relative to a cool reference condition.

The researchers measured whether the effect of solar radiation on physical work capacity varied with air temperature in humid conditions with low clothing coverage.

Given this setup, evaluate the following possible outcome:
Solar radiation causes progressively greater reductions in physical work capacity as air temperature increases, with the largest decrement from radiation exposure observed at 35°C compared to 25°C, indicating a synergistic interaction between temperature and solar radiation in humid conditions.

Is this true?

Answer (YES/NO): NO